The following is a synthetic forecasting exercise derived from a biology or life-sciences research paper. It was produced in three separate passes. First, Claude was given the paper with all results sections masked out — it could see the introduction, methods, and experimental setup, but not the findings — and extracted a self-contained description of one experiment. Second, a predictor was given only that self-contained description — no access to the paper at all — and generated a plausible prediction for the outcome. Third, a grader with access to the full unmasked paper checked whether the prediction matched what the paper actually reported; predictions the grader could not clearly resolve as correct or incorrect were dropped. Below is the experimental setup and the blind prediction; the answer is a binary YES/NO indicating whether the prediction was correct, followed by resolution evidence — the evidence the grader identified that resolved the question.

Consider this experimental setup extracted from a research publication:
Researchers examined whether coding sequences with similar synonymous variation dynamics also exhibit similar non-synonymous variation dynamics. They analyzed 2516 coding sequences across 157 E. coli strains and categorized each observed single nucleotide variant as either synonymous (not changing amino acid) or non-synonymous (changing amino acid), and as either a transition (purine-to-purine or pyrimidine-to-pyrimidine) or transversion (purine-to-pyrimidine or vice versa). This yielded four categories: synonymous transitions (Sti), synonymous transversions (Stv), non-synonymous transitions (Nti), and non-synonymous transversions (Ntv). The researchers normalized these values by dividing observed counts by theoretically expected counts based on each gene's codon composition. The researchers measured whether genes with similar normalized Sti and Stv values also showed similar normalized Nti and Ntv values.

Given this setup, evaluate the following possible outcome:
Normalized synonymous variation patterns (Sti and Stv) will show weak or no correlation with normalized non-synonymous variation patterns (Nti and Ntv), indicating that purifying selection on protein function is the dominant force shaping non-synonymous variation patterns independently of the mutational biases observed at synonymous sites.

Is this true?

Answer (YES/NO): YES